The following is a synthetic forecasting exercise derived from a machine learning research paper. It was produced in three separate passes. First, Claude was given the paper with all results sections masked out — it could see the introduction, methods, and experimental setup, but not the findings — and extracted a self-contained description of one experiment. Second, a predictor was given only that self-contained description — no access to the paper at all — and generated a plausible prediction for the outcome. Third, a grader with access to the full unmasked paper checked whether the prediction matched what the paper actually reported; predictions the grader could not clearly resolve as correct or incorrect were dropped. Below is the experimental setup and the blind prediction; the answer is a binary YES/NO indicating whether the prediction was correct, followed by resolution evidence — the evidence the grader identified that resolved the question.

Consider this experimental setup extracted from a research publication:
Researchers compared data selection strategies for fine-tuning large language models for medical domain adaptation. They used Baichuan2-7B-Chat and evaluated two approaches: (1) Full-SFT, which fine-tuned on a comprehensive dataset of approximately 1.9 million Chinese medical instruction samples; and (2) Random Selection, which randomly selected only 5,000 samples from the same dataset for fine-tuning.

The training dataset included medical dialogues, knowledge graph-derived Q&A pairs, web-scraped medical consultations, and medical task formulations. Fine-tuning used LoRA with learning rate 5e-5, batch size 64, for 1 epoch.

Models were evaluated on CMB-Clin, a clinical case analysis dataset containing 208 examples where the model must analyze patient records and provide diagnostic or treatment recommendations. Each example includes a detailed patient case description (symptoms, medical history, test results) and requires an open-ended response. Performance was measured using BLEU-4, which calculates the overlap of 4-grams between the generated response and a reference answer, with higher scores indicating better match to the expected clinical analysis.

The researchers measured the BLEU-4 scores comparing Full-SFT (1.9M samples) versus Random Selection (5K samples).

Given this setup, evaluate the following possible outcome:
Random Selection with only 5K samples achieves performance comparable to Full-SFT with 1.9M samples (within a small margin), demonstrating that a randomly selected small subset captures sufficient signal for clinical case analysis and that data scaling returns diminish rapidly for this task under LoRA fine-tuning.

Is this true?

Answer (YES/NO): NO